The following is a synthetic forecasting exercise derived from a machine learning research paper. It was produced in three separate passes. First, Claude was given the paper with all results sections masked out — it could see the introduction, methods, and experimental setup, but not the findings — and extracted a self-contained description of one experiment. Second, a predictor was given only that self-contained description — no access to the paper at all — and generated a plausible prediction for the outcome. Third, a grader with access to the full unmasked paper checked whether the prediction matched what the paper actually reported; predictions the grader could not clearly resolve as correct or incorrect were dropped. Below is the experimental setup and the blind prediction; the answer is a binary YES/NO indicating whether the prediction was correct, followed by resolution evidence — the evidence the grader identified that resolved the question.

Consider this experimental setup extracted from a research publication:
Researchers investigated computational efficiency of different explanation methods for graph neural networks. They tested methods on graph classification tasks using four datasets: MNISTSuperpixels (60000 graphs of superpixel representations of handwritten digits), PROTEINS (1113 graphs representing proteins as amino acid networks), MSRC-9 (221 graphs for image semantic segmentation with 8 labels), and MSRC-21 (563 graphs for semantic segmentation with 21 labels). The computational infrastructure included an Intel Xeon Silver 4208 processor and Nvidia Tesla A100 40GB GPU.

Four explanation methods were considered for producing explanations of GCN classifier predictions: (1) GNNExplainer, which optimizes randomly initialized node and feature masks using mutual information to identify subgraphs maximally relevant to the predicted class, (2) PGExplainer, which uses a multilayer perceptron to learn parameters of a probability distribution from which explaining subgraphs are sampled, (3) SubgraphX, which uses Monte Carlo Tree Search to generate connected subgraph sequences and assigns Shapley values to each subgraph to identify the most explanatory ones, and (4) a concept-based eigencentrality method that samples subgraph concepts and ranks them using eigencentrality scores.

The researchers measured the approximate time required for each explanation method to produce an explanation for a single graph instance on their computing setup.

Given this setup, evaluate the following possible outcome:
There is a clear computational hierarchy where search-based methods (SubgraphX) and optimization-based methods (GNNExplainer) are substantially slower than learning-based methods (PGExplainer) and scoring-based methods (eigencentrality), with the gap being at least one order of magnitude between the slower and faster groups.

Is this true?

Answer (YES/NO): NO